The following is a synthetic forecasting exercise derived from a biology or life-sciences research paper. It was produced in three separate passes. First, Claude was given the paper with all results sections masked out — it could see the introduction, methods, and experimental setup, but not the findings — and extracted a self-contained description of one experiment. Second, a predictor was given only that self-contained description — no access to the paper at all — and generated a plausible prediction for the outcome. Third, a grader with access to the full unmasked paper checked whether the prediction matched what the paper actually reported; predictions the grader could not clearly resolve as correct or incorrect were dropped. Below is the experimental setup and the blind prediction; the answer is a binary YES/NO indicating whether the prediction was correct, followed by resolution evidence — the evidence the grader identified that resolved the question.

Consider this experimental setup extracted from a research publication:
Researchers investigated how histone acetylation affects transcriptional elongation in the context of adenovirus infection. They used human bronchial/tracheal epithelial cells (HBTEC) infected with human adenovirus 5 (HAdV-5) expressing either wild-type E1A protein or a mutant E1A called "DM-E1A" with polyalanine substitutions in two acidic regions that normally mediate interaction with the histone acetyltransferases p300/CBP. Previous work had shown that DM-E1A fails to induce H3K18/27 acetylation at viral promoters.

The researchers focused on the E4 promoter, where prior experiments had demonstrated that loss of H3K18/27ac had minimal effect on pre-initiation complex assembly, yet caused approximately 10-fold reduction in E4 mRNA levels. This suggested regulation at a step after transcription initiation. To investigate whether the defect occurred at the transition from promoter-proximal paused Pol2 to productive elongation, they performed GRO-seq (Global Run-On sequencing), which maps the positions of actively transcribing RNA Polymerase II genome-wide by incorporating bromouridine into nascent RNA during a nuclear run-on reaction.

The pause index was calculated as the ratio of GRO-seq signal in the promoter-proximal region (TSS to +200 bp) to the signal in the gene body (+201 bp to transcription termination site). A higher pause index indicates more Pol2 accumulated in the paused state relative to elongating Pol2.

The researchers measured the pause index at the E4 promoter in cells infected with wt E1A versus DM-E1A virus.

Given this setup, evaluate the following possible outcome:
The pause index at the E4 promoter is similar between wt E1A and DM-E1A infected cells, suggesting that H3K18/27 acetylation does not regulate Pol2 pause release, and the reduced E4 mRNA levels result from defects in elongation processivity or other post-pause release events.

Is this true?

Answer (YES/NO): NO